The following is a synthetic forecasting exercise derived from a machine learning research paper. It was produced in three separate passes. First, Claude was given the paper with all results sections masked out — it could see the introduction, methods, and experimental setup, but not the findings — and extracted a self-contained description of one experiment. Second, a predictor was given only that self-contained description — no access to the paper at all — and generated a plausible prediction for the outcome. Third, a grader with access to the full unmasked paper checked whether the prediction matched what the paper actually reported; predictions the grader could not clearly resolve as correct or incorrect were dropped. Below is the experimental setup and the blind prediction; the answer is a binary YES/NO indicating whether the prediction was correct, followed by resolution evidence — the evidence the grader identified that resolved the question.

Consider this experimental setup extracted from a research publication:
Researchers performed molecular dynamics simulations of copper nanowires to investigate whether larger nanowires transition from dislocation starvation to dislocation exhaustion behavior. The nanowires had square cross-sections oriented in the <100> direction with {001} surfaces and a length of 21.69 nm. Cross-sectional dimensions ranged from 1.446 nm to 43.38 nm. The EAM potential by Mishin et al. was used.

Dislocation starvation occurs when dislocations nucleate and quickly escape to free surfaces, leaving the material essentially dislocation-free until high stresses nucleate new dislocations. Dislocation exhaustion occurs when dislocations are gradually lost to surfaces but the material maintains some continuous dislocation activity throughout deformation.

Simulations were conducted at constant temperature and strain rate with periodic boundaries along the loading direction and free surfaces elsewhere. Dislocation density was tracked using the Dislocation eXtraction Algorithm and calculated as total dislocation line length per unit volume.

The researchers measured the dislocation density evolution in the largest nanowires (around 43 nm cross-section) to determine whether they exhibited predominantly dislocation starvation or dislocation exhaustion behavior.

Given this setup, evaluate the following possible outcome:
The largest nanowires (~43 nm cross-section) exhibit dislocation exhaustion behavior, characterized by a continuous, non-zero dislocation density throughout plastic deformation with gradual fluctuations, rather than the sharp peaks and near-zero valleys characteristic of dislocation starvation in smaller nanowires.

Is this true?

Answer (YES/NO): NO